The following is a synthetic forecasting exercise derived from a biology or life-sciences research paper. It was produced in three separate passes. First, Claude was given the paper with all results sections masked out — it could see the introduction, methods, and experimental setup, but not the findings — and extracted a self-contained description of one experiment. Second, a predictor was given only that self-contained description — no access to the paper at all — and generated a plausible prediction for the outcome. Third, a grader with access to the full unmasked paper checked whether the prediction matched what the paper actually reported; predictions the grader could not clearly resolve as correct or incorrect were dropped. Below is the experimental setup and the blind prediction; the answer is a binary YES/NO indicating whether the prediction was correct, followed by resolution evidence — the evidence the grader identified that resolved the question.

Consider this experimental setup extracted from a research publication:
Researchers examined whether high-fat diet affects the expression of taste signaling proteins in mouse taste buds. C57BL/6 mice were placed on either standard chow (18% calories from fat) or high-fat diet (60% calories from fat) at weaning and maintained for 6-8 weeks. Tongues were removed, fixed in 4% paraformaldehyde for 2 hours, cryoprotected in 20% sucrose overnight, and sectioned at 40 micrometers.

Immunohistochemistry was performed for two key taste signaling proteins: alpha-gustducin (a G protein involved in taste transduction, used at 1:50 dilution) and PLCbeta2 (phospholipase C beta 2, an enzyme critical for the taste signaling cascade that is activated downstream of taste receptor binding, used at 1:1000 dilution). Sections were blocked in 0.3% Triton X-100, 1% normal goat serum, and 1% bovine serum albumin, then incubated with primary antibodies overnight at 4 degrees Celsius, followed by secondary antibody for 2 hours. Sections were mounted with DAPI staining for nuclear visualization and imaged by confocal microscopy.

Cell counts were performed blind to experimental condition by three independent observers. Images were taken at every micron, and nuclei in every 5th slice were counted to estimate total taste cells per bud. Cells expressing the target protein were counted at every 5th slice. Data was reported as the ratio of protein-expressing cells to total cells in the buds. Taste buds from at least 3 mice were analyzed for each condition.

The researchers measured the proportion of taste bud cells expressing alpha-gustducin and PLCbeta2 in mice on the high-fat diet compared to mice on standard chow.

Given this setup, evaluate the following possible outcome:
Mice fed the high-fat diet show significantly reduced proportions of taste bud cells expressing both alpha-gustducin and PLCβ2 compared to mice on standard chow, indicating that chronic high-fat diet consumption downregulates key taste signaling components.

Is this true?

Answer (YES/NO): NO